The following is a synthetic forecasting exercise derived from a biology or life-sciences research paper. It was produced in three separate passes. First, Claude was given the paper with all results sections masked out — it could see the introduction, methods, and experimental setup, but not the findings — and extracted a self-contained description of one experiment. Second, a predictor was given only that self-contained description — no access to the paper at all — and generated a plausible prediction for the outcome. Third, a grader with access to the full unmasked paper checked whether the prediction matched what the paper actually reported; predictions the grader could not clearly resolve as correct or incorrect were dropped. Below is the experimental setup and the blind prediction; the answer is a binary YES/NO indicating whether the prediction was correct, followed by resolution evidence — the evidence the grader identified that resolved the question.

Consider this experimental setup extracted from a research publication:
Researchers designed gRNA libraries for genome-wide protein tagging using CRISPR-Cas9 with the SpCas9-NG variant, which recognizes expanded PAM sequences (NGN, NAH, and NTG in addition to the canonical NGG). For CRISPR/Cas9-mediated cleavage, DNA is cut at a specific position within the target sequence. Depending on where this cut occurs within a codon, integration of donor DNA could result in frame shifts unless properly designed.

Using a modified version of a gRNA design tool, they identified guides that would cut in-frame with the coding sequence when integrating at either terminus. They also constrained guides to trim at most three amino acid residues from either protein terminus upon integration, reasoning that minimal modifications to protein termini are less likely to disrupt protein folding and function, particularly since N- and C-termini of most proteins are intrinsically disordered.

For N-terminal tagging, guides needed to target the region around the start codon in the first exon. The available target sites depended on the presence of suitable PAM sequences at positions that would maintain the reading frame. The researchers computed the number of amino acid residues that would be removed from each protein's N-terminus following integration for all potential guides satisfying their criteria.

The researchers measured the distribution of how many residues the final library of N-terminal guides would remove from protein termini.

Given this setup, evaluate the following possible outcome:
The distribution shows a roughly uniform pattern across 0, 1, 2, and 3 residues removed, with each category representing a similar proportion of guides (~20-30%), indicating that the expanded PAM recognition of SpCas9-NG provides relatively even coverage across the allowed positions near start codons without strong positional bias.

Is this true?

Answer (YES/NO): NO